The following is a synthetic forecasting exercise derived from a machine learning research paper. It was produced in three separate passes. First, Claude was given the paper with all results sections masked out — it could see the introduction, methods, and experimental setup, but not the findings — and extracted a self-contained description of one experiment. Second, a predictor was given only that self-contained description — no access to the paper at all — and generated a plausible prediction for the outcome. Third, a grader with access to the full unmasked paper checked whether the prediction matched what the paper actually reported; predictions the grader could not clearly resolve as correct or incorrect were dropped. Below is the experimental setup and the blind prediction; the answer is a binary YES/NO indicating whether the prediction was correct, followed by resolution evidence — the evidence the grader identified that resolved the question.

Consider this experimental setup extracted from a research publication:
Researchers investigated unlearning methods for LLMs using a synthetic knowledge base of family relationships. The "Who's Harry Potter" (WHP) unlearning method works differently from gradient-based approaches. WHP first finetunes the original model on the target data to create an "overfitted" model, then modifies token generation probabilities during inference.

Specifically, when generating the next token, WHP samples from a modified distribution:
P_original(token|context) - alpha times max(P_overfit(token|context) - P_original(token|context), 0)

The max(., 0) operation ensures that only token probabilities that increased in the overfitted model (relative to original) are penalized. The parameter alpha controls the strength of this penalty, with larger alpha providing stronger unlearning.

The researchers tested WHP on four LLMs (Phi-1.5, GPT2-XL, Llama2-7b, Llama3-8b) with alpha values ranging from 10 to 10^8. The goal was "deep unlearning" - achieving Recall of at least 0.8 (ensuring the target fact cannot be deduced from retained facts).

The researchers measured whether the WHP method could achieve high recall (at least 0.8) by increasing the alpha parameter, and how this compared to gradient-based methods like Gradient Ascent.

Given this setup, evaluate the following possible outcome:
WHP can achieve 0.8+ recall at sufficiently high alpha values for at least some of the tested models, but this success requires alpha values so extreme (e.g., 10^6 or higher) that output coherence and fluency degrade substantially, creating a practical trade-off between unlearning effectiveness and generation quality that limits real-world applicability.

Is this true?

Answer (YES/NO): NO